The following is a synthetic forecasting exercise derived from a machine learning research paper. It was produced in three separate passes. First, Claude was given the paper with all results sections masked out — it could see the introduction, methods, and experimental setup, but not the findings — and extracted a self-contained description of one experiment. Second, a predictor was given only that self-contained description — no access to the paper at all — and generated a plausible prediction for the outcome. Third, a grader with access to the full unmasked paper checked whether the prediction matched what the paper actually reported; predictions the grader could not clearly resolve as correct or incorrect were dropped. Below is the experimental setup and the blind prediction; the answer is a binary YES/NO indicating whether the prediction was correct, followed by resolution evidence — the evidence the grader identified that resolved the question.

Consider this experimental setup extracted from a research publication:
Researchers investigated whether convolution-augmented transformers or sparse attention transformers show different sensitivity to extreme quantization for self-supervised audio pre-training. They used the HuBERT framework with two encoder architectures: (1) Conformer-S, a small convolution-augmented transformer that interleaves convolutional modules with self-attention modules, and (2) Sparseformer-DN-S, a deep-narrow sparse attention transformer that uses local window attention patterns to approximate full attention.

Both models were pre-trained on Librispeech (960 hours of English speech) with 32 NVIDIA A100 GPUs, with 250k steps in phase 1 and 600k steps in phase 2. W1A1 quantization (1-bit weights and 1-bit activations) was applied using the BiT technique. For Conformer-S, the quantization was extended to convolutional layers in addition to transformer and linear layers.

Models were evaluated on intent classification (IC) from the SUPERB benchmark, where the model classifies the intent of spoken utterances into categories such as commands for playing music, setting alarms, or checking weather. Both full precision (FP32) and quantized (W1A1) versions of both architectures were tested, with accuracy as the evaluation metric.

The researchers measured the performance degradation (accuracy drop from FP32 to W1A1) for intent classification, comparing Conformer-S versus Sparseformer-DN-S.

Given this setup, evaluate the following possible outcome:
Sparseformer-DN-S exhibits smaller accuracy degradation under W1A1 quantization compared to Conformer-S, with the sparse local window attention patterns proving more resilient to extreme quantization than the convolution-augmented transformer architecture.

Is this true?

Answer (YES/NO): NO